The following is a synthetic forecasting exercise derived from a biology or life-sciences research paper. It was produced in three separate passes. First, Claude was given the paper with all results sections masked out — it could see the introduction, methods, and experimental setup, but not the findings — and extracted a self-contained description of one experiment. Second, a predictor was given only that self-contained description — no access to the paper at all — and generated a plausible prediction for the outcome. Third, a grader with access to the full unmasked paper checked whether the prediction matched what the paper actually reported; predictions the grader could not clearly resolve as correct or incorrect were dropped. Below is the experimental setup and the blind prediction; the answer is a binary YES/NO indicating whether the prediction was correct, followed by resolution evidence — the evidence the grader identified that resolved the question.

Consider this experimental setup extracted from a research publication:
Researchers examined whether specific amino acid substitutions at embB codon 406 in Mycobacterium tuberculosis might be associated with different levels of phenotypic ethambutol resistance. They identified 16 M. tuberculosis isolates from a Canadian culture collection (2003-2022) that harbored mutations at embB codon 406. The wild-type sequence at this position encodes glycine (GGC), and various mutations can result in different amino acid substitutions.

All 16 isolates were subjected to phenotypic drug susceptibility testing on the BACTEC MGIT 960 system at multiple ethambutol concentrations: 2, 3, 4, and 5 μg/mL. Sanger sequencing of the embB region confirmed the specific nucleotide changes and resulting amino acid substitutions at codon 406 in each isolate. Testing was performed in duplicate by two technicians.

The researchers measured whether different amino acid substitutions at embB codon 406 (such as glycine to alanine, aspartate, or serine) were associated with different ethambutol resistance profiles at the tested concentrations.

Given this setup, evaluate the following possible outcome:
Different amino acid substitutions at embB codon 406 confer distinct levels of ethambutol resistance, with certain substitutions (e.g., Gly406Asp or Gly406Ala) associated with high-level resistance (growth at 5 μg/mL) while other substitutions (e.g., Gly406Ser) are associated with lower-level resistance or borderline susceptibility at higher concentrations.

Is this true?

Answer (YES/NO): NO